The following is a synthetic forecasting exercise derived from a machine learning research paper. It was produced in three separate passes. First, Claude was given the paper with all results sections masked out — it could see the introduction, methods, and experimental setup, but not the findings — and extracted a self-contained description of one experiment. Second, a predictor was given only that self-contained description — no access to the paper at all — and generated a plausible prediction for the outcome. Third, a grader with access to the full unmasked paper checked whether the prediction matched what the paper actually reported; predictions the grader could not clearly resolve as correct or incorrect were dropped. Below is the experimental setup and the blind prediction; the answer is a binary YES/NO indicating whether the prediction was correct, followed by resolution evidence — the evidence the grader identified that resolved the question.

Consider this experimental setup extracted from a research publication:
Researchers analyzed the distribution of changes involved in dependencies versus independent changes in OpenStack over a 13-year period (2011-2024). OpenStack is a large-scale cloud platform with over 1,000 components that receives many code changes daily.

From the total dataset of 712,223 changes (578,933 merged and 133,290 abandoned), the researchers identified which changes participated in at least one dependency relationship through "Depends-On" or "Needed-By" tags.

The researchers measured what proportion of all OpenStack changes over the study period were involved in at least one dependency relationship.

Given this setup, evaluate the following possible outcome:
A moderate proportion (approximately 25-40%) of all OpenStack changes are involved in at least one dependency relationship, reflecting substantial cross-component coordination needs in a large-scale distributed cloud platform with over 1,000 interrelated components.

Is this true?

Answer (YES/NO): NO